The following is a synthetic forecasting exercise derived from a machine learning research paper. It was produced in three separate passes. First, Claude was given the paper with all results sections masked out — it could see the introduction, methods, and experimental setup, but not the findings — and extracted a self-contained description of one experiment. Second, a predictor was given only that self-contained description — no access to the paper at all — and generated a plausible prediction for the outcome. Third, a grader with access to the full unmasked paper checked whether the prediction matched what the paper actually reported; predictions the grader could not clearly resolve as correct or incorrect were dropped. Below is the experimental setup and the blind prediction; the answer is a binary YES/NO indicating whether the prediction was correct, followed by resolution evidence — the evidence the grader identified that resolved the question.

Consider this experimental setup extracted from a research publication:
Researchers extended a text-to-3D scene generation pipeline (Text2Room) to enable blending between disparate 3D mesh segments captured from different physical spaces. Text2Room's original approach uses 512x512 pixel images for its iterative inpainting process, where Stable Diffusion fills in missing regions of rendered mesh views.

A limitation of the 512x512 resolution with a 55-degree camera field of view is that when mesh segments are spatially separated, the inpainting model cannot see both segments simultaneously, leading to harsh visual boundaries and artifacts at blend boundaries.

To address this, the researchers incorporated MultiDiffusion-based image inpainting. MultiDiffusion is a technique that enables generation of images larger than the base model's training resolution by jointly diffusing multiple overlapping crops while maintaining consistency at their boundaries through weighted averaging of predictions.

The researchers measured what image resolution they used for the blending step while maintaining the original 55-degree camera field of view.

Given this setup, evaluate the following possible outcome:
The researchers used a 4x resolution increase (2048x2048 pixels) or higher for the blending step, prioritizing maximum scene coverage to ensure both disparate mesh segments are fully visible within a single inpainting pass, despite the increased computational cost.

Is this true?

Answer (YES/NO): NO